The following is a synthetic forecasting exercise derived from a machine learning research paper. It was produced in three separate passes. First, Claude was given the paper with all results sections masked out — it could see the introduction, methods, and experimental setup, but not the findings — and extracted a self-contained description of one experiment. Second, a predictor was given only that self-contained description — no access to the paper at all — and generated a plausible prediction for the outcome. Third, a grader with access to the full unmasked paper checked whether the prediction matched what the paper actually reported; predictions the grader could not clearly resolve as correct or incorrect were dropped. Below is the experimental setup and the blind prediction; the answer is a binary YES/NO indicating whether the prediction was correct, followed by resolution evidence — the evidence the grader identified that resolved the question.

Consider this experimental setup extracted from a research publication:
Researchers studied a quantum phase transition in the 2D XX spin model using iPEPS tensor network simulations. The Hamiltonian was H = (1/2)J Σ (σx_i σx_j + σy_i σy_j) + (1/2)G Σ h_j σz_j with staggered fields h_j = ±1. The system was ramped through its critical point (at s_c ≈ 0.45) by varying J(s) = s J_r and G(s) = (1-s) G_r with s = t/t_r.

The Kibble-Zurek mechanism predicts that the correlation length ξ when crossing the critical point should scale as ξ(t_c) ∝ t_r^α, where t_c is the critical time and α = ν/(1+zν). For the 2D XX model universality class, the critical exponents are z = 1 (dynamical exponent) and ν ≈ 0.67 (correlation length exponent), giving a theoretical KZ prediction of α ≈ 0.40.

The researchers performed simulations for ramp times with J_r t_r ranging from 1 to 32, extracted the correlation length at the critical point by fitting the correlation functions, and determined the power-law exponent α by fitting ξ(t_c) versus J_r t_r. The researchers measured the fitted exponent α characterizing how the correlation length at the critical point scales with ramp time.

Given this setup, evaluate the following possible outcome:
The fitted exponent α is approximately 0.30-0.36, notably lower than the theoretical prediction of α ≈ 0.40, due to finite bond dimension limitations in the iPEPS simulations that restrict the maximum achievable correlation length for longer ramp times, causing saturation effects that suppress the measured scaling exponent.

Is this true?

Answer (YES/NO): NO